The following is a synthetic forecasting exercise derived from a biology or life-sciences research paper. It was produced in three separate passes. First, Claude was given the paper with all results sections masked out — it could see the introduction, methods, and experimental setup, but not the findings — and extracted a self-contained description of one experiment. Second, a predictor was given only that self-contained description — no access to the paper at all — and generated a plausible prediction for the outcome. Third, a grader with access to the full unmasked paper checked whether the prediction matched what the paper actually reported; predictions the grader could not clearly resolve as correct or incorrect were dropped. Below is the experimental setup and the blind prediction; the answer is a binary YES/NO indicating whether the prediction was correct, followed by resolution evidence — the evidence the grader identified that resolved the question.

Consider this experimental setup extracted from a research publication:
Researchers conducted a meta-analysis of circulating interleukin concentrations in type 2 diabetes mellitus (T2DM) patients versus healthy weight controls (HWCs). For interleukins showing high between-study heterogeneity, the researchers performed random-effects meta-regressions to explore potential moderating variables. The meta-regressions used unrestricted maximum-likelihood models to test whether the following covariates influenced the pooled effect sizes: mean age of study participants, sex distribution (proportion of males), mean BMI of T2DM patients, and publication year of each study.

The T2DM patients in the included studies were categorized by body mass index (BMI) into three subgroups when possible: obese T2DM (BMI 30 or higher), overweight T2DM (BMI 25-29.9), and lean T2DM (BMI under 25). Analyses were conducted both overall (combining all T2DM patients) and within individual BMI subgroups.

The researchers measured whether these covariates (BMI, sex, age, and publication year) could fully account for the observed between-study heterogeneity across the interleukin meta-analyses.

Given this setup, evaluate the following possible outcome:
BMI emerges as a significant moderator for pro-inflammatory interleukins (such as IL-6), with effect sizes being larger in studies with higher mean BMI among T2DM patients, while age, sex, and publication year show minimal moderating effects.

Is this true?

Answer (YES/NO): NO